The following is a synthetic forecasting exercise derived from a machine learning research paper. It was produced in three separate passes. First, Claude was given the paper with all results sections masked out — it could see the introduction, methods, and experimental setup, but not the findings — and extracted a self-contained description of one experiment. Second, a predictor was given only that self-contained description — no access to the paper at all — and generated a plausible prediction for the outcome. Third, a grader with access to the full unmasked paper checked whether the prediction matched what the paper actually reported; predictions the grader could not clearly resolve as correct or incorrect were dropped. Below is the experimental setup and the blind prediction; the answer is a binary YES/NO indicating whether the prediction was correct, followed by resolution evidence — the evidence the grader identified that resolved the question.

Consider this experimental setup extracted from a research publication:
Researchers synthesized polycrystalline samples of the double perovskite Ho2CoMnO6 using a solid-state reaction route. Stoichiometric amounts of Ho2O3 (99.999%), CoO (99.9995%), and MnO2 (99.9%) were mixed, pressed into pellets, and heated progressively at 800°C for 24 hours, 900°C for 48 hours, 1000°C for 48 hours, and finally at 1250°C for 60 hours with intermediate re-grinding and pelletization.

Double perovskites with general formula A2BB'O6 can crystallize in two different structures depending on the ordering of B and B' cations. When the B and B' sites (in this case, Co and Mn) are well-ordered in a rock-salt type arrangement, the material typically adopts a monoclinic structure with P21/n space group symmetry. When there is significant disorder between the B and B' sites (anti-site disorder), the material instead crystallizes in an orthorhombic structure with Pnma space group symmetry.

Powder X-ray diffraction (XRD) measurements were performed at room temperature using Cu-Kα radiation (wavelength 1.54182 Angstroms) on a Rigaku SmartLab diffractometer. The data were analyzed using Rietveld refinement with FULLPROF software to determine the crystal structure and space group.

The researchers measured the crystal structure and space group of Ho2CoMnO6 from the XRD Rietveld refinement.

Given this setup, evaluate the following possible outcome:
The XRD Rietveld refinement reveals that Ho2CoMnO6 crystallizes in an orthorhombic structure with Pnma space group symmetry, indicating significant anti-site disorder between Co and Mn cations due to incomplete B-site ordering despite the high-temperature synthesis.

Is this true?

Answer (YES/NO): NO